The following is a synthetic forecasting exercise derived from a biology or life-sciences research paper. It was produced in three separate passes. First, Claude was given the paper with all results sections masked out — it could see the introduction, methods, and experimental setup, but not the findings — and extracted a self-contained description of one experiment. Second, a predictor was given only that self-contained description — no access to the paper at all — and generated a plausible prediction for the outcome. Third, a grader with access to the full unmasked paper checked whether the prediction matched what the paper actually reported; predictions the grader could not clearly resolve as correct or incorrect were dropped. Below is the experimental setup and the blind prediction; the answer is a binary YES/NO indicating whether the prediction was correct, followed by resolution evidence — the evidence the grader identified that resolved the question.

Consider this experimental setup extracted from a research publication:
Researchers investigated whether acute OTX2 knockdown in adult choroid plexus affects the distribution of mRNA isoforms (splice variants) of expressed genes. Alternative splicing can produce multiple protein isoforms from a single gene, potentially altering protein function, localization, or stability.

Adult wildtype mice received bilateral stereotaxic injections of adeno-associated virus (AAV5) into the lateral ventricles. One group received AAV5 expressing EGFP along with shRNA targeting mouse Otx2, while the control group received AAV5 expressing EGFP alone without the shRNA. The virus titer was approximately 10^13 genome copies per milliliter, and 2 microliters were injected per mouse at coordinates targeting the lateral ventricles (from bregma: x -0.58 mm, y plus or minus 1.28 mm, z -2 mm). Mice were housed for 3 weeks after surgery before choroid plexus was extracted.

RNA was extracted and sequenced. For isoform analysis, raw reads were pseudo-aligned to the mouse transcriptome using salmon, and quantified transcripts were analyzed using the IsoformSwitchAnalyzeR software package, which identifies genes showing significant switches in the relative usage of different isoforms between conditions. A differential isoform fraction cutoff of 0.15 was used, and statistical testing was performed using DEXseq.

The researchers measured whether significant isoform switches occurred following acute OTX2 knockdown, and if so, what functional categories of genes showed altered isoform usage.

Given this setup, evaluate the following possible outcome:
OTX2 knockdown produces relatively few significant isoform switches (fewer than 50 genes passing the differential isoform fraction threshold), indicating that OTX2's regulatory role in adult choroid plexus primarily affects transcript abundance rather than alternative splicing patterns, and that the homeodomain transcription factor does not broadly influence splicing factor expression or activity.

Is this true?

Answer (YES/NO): YES